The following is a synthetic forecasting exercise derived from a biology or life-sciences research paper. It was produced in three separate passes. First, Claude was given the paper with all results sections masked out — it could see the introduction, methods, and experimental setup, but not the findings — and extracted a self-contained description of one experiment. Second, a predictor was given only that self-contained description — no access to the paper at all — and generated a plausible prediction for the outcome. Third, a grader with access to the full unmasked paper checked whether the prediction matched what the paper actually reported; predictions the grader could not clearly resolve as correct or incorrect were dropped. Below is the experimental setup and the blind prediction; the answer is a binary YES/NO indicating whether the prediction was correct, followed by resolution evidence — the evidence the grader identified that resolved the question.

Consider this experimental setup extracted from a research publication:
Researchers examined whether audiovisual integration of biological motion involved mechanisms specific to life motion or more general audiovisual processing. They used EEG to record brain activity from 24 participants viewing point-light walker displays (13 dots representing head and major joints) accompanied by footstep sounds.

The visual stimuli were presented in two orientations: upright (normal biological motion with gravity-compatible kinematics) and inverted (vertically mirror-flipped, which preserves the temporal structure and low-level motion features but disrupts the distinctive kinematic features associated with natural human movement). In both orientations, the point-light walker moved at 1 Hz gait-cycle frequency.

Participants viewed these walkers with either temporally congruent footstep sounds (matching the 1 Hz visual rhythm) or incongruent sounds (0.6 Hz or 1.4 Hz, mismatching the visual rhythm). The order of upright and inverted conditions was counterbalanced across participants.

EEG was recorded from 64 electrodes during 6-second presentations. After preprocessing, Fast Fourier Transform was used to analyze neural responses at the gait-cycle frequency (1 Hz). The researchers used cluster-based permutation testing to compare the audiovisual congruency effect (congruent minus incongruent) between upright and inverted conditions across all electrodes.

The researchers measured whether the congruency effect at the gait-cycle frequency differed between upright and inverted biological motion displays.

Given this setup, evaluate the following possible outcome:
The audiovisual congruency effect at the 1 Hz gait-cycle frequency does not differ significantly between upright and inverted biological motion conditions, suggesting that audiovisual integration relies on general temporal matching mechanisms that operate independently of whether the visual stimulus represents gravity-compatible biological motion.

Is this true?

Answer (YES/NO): NO